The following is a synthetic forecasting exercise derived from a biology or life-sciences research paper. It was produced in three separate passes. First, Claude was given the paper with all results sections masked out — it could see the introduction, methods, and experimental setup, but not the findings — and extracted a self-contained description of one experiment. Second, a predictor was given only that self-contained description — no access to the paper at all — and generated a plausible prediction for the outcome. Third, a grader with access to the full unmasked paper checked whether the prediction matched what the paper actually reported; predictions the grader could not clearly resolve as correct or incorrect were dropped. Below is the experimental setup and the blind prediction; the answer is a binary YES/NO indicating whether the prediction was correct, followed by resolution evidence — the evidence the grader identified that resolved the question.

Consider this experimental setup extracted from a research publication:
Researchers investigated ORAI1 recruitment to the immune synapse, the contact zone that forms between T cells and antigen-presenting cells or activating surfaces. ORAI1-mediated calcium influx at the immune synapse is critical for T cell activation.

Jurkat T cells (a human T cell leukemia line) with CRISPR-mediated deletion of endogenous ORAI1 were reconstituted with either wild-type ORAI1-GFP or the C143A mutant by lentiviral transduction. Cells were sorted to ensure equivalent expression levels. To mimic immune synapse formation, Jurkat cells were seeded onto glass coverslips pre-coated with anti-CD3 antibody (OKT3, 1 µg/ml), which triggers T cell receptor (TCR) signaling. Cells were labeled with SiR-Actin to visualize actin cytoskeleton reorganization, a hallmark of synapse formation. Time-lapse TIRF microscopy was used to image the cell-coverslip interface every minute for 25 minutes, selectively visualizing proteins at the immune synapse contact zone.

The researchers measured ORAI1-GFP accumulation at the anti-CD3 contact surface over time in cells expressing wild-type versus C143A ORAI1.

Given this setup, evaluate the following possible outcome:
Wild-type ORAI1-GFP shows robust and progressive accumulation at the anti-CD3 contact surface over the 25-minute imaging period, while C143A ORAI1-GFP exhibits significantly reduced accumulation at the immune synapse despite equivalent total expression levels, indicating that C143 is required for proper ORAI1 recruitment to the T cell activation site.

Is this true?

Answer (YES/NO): YES